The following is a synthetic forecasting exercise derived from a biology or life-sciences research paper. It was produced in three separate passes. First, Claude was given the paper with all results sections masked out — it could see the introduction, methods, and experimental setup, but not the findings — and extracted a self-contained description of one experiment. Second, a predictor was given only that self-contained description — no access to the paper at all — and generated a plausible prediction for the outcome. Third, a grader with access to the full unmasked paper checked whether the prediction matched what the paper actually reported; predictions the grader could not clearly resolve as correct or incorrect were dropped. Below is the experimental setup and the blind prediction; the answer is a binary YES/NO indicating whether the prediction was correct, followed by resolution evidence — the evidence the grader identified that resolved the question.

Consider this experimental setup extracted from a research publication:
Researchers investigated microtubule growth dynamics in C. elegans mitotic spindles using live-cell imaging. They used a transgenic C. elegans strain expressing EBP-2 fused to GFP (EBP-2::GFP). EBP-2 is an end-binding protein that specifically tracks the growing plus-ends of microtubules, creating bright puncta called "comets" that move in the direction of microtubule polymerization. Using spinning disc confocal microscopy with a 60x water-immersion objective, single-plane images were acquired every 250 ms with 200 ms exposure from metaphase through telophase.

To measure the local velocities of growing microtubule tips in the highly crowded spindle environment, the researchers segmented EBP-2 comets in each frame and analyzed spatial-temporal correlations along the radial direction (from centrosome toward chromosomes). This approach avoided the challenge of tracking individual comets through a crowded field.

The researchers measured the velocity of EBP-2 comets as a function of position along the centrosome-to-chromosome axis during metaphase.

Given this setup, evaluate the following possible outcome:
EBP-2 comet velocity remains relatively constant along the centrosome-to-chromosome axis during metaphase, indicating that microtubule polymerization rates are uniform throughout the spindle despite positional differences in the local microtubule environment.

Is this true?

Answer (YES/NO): NO